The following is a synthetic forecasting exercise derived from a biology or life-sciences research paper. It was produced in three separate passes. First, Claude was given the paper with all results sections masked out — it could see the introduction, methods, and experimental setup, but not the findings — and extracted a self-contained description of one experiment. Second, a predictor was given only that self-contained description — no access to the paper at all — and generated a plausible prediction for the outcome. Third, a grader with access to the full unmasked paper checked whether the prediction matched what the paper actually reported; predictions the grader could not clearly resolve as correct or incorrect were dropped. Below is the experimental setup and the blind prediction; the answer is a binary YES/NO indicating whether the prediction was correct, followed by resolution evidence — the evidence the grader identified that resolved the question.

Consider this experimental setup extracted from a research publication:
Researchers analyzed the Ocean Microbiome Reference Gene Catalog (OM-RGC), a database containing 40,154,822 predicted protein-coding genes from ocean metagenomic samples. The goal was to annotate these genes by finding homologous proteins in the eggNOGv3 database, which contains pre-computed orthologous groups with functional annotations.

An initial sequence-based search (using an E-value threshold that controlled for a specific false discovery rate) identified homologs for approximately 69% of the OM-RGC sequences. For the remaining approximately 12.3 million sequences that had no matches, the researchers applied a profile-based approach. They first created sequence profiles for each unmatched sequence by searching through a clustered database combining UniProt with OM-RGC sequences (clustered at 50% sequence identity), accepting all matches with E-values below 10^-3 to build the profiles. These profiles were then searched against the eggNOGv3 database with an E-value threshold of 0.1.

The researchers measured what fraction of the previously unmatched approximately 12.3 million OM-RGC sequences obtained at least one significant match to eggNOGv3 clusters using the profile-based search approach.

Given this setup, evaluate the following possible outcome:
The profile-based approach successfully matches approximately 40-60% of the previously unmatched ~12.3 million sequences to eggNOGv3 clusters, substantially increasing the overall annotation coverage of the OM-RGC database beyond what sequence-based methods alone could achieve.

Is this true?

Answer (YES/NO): NO